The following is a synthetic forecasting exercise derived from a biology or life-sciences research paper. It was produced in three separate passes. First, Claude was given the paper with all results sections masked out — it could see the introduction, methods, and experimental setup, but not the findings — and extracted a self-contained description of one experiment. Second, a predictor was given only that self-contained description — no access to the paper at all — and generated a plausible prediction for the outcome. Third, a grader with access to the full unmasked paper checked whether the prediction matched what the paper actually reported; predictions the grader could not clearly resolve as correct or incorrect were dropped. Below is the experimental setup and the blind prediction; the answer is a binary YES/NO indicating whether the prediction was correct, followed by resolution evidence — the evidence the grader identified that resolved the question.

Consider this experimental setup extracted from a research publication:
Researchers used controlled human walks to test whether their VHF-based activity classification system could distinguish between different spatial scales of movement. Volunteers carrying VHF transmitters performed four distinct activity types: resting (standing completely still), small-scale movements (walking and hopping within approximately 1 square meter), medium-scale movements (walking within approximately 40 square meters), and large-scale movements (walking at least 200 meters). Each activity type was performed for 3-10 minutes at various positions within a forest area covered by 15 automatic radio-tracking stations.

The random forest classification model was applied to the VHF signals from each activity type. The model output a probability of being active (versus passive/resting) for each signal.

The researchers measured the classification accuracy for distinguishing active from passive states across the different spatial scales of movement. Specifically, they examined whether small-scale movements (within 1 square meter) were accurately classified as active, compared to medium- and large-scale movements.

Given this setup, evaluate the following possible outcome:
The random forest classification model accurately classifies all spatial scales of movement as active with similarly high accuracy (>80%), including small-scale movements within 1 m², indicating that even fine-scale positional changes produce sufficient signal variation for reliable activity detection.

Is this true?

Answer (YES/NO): YES